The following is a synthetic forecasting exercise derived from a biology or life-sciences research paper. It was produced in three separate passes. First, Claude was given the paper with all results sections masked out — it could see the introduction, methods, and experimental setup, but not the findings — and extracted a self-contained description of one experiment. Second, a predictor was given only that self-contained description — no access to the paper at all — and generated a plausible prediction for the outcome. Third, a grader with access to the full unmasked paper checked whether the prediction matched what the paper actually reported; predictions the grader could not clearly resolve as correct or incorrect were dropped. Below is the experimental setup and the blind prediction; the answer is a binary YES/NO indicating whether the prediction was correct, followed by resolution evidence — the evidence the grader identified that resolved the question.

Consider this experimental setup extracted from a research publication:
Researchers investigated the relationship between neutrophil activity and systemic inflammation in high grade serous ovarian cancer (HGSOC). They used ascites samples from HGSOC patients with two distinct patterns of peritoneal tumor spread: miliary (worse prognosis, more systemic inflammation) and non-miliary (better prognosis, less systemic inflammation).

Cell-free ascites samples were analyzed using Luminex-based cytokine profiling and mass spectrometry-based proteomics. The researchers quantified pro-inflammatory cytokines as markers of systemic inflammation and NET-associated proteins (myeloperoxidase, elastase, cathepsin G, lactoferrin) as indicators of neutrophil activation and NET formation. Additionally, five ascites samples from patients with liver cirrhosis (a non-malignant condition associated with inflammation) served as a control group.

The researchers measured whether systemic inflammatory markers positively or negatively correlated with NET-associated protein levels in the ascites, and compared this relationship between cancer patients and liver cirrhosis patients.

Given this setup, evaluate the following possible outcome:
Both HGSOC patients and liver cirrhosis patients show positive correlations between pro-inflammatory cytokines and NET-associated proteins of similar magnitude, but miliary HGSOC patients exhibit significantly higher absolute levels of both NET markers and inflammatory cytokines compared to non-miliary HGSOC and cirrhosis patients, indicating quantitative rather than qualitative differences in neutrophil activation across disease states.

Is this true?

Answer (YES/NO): NO